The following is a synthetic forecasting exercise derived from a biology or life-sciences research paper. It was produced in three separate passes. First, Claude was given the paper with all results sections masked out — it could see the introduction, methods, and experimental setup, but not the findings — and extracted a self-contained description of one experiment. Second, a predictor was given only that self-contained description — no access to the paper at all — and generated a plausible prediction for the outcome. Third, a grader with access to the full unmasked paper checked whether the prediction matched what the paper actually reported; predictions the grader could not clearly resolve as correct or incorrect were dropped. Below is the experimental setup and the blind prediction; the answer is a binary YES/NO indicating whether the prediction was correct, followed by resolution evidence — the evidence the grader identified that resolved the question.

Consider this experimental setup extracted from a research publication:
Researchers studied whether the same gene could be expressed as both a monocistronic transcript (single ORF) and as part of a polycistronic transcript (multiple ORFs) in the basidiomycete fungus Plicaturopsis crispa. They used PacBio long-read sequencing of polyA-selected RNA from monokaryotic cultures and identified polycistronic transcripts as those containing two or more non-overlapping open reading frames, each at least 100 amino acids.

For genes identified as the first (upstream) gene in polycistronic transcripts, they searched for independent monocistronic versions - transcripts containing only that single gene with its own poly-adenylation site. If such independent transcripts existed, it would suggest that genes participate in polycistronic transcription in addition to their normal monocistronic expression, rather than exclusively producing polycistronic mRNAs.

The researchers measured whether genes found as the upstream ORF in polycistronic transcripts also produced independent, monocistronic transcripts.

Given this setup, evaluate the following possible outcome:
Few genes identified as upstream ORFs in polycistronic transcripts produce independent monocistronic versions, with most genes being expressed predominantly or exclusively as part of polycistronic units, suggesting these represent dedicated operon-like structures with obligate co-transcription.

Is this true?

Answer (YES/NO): NO